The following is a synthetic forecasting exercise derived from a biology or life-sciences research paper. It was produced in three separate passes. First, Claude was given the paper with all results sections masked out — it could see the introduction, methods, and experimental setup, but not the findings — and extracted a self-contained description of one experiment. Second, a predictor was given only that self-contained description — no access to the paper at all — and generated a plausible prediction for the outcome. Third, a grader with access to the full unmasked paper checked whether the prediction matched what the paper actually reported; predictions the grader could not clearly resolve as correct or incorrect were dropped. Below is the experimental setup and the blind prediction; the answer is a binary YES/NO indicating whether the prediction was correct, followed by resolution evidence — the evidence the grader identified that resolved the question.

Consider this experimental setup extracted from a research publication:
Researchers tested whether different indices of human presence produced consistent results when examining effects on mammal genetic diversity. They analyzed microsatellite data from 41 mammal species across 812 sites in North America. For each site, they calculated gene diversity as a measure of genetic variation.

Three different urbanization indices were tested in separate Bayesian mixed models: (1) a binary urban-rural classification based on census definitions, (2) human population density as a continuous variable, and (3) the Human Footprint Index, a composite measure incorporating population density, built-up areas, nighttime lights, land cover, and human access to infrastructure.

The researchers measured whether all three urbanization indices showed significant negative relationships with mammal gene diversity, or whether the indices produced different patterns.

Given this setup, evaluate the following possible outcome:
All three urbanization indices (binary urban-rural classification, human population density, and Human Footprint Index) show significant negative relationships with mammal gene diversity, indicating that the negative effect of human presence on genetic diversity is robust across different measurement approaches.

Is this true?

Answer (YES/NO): YES